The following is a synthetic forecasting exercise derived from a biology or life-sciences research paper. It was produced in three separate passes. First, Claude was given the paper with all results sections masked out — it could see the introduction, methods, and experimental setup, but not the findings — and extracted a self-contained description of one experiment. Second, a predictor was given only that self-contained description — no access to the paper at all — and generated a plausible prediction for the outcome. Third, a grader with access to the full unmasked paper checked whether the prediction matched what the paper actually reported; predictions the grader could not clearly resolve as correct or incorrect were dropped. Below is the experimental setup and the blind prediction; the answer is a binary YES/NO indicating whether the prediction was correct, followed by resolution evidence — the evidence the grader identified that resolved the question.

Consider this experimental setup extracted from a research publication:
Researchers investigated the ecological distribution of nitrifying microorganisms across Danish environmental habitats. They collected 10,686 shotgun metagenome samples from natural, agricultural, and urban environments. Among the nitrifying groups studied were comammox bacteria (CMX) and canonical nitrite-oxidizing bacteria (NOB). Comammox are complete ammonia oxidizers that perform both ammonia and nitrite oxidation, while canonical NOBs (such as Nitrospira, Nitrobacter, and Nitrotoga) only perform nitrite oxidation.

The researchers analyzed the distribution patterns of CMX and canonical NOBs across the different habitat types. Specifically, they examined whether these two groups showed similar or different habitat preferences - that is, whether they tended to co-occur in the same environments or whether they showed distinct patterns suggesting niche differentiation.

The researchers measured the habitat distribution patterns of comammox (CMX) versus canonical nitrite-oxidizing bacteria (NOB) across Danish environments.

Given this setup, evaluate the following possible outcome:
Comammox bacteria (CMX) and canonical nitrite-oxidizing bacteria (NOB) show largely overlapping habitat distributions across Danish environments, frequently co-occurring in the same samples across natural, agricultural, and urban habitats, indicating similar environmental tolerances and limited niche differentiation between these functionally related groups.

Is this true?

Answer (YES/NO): NO